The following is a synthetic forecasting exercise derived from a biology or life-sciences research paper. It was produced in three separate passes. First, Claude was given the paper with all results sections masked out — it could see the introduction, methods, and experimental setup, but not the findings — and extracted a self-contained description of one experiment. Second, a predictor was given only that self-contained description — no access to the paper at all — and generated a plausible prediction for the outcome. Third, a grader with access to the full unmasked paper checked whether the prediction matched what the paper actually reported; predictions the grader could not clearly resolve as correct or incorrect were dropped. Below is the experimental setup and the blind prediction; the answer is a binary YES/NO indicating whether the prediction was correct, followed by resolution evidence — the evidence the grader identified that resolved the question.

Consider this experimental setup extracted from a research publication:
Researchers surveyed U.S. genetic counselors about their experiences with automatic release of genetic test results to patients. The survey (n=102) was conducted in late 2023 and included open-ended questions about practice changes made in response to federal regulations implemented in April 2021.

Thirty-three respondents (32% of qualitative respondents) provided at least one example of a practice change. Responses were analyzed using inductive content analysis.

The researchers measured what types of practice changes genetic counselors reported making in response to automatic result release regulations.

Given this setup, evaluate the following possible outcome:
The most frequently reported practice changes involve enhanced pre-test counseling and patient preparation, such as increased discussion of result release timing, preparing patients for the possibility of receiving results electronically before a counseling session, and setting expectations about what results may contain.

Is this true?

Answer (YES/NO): YES